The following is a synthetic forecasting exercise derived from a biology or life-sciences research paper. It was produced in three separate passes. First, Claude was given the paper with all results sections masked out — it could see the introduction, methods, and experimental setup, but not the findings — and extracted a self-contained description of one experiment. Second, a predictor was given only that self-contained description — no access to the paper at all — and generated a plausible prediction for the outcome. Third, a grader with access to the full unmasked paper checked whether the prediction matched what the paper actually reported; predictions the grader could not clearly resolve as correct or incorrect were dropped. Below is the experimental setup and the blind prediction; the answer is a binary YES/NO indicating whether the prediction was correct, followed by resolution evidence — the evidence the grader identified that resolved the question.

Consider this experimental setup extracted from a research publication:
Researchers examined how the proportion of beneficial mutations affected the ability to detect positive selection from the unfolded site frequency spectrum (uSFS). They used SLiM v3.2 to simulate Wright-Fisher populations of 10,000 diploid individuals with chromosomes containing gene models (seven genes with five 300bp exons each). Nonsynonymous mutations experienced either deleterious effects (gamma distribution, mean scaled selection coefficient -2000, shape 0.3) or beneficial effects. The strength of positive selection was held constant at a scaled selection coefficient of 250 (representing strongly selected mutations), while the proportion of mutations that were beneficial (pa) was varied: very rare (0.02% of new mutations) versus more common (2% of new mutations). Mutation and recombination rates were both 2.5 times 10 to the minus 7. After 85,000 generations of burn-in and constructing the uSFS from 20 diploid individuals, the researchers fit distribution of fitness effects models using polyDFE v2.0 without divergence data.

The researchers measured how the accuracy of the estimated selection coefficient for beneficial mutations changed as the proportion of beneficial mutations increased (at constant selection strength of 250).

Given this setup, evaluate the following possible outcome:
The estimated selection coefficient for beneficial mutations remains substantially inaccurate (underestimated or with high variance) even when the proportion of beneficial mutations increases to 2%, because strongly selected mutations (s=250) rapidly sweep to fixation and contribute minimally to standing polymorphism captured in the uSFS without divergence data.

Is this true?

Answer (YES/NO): YES